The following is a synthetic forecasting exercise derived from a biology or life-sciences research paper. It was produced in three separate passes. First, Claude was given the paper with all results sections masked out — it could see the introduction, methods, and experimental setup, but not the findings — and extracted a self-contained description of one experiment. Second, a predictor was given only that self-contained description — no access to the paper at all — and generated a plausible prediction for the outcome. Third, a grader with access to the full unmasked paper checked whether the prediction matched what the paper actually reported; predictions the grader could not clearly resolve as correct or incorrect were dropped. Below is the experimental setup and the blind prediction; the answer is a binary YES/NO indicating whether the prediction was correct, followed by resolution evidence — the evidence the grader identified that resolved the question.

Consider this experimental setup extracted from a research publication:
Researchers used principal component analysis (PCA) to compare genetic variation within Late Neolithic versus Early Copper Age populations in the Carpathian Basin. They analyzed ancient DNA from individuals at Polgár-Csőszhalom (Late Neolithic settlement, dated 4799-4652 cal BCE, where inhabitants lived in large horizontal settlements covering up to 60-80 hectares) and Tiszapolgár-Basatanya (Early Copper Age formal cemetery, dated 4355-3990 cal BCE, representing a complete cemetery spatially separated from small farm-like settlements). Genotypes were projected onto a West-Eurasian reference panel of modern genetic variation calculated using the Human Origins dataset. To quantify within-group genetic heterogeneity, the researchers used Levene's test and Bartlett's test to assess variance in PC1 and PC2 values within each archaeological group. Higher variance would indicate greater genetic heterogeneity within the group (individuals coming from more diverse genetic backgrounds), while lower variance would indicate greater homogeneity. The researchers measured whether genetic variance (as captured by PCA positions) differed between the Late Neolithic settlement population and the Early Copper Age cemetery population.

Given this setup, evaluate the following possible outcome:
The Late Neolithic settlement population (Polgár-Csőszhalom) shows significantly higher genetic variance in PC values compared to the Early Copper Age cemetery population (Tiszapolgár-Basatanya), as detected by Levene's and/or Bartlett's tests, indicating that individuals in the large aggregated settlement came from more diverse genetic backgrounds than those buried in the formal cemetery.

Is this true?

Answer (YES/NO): YES